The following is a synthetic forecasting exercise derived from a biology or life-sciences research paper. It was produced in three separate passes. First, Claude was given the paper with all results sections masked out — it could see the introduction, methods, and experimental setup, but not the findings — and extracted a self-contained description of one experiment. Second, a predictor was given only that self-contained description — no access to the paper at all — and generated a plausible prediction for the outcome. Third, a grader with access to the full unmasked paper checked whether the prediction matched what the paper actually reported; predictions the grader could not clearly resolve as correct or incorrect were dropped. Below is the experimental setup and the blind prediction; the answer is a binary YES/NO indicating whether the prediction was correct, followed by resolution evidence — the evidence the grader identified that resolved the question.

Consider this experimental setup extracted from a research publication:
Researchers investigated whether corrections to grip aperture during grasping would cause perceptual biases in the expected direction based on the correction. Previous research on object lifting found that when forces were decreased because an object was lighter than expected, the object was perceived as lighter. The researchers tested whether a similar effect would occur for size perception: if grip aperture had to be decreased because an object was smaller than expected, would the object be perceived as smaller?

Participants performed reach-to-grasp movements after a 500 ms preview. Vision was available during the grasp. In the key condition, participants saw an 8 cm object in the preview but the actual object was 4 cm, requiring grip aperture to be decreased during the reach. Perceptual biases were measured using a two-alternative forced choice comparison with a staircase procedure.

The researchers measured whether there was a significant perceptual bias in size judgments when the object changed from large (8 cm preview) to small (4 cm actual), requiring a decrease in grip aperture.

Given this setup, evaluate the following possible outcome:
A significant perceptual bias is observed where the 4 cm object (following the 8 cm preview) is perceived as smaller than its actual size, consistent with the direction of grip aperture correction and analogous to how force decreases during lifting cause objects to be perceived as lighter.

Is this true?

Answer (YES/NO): NO